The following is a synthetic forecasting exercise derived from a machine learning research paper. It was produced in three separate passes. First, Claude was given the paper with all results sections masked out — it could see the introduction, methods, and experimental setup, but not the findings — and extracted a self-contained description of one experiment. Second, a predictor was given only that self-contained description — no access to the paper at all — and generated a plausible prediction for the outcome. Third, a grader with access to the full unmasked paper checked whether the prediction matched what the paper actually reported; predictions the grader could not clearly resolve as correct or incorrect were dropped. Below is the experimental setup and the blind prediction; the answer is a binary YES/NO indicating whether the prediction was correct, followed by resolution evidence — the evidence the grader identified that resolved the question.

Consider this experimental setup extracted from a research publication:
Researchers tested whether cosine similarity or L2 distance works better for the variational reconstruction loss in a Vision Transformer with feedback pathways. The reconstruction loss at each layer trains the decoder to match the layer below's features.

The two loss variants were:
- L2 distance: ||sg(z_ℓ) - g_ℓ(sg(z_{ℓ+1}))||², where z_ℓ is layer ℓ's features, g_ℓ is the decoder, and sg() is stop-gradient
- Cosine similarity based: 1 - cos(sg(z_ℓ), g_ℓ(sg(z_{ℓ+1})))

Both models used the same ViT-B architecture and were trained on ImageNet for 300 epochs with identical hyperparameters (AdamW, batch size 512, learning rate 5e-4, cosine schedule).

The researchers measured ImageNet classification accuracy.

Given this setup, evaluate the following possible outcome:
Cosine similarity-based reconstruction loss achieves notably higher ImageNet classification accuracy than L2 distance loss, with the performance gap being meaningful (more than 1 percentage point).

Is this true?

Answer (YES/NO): NO